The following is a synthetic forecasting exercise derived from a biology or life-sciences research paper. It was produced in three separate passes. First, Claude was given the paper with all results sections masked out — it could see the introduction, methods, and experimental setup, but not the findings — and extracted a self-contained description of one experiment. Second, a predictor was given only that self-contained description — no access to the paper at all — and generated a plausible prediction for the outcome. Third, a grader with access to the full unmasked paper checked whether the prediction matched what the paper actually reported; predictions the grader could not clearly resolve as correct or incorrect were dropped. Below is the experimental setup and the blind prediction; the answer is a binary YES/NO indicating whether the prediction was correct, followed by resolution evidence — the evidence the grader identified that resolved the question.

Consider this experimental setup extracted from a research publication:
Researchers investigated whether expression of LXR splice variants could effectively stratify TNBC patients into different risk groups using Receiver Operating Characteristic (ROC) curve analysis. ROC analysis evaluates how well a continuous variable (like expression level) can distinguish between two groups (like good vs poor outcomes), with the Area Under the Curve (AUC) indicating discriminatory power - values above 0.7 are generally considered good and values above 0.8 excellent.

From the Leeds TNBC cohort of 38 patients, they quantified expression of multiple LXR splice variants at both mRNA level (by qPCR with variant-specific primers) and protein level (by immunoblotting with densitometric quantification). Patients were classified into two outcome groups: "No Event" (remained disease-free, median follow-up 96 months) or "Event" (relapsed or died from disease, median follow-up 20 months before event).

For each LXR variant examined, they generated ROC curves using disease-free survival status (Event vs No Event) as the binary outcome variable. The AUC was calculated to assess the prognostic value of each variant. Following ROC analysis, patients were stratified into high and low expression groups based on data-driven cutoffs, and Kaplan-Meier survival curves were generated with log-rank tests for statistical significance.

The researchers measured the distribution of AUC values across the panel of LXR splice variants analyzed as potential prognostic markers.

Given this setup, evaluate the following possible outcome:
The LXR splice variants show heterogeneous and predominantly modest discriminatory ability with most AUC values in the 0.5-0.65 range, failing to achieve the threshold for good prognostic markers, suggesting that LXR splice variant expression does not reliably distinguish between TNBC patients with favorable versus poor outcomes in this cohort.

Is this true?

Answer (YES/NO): NO